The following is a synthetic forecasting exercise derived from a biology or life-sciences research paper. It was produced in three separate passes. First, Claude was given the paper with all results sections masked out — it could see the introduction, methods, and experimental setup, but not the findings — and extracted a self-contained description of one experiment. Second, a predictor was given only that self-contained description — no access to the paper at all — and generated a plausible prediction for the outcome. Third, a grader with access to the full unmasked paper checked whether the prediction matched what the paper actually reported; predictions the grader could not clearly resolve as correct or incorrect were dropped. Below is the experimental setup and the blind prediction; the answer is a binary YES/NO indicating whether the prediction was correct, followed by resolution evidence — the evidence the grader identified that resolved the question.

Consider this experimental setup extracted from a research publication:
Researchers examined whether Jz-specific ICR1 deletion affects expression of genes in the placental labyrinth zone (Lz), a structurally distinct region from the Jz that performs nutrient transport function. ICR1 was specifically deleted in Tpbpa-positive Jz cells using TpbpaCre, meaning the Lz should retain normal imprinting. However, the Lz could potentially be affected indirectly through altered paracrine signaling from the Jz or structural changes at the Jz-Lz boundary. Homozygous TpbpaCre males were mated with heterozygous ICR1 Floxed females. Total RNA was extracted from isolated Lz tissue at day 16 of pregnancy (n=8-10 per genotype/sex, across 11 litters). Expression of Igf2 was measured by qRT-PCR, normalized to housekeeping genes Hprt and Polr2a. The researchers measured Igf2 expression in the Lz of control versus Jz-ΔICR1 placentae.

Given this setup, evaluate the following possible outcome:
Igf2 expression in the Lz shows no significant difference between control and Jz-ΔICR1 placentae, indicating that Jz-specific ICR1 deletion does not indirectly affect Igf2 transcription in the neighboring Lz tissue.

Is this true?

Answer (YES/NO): YES